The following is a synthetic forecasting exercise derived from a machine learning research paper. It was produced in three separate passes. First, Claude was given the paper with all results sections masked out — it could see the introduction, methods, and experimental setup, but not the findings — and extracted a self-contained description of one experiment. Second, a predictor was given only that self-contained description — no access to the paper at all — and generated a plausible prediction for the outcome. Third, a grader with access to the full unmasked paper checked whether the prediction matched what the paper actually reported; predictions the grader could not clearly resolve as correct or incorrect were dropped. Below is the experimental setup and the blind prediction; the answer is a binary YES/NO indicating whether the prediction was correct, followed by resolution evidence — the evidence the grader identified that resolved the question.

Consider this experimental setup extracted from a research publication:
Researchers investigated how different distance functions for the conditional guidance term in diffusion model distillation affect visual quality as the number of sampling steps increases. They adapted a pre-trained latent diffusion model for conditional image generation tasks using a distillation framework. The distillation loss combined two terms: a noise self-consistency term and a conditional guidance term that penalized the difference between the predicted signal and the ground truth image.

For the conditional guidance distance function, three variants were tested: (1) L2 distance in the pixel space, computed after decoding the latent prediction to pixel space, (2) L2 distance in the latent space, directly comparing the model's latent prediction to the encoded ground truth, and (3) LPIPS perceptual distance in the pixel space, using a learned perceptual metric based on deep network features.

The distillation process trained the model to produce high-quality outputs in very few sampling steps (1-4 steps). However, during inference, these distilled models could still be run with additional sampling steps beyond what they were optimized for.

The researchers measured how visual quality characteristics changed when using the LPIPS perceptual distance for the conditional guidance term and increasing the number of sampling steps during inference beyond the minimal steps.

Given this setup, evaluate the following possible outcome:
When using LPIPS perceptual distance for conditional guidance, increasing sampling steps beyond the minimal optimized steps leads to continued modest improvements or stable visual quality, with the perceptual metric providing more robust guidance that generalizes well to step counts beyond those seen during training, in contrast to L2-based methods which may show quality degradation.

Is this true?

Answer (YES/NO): NO